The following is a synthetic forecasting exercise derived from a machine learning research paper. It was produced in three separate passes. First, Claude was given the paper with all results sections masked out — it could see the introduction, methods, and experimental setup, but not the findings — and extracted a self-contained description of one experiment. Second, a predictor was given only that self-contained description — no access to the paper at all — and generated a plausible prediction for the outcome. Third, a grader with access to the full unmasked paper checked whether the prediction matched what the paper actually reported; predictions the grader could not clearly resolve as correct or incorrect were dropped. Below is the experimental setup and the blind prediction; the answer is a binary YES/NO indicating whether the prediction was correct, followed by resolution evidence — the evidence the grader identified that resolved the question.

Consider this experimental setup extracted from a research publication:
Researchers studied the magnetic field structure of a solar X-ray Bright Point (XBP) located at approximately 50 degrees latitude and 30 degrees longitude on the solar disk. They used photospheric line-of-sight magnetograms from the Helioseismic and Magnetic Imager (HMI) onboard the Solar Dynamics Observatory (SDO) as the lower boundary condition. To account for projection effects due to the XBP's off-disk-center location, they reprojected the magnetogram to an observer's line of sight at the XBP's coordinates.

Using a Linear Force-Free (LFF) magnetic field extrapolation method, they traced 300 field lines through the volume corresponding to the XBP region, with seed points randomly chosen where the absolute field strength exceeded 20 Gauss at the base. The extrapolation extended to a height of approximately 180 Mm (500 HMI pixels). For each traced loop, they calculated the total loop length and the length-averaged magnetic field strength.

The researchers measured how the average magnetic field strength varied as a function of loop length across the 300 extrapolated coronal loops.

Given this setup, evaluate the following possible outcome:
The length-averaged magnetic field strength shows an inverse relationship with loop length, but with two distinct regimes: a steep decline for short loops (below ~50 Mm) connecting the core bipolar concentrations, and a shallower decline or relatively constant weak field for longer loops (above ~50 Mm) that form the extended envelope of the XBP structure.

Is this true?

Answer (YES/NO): NO